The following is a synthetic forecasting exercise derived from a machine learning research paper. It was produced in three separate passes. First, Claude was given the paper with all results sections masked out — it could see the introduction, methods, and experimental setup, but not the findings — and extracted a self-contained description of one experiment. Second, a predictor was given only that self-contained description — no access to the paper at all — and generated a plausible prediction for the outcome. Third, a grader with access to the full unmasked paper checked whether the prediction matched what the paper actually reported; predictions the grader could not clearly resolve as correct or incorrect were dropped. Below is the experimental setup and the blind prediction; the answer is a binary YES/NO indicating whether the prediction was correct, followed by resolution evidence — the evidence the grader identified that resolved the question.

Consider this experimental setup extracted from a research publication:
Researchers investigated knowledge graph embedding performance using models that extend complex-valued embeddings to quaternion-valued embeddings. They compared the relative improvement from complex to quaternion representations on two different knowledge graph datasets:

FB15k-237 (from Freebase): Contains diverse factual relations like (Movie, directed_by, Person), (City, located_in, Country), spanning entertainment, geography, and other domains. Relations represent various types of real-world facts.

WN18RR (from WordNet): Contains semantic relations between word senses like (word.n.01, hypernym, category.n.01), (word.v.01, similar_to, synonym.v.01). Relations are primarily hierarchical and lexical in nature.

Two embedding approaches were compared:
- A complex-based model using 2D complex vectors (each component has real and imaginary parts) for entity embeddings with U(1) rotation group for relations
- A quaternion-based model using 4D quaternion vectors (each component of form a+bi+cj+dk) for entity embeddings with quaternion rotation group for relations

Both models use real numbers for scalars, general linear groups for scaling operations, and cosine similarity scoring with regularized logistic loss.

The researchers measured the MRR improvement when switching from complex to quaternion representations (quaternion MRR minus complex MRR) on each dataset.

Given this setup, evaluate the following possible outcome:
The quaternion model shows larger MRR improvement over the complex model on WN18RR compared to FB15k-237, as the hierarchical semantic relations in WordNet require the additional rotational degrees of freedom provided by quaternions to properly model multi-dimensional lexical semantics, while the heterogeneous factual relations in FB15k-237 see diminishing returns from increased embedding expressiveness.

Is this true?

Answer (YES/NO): YES